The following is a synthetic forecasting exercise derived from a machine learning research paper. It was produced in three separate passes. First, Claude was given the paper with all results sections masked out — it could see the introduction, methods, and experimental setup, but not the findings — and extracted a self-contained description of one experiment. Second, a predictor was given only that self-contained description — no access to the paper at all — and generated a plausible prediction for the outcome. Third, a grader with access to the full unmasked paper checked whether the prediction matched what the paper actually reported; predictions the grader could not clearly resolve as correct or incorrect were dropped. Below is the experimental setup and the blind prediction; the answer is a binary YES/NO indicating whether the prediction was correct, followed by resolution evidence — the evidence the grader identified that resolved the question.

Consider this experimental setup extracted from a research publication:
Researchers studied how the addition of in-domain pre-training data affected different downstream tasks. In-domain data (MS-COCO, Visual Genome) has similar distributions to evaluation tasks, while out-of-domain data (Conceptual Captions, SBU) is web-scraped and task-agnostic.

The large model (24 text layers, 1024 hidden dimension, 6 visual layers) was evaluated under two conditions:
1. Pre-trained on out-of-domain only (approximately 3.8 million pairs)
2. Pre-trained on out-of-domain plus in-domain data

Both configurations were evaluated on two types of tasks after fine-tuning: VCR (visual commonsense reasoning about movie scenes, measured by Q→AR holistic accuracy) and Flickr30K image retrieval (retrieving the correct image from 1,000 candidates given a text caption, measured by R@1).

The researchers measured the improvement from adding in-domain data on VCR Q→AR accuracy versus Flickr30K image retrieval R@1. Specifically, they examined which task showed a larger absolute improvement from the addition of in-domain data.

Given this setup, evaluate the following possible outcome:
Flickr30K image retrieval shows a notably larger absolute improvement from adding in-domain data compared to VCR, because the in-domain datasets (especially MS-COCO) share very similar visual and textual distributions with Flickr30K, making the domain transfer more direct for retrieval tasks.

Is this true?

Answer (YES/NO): YES